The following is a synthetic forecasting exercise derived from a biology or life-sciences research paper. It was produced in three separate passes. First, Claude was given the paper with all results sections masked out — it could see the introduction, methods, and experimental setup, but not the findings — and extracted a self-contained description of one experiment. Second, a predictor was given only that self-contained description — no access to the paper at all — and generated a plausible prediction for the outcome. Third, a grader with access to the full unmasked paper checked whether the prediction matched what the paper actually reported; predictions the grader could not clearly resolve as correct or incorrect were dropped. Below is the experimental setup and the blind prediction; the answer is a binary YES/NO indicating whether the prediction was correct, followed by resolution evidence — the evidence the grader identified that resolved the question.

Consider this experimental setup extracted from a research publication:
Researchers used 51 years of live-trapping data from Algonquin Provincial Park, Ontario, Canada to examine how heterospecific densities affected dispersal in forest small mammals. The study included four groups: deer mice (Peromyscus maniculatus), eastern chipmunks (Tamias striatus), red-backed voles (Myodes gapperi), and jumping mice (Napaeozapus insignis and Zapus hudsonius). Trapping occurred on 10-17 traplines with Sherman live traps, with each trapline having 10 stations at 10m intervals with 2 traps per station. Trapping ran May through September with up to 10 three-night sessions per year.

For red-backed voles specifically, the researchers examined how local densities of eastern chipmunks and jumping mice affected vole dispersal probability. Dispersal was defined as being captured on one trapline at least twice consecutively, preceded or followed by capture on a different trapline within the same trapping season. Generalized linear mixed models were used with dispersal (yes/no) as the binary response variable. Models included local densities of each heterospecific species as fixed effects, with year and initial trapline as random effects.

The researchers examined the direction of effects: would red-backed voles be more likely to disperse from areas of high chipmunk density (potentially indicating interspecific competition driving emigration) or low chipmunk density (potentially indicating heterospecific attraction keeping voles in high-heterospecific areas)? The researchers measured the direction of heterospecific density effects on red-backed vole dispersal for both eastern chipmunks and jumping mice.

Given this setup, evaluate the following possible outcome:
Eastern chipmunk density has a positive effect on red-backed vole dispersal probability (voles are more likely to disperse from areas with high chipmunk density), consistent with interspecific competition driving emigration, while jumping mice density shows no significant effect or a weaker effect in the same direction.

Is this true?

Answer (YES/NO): NO